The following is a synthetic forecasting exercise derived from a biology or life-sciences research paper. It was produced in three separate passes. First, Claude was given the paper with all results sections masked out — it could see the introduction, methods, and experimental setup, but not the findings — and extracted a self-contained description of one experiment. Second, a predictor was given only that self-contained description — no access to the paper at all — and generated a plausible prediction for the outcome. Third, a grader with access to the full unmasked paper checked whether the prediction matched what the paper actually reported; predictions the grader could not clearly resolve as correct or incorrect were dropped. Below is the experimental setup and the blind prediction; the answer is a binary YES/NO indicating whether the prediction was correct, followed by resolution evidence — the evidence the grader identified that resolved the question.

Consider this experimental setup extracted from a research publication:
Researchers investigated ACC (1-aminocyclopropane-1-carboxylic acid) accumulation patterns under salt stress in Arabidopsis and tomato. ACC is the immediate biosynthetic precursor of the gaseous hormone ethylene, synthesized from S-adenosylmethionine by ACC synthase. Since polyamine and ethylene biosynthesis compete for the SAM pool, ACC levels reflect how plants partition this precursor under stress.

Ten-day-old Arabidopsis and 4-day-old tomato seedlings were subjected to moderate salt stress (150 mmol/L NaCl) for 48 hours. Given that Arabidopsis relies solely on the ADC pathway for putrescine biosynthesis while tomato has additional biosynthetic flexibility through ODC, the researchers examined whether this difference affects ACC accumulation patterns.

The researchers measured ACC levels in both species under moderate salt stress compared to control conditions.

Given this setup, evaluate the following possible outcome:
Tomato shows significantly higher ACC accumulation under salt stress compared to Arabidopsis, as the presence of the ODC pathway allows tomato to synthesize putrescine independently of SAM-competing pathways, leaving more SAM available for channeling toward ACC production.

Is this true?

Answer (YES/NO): NO